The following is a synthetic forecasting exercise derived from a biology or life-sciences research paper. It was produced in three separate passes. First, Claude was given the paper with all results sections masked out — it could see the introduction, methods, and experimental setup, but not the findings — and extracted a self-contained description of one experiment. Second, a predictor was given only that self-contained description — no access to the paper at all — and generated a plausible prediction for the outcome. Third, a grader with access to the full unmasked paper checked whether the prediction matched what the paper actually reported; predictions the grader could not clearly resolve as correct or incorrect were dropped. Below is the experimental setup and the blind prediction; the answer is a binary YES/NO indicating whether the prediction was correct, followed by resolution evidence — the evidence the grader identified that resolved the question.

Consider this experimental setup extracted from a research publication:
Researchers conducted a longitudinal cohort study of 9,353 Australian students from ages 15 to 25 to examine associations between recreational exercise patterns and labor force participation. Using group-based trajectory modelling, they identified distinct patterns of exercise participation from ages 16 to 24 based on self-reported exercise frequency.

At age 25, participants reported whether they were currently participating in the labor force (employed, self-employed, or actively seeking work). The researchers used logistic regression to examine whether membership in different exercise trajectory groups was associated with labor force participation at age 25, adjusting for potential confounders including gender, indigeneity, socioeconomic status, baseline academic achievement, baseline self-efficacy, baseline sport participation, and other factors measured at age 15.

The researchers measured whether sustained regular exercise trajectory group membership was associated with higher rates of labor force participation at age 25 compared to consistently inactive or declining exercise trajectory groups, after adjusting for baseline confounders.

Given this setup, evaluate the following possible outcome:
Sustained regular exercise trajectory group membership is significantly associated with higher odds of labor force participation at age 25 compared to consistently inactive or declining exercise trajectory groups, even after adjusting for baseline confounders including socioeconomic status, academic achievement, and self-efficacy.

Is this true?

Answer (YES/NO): NO